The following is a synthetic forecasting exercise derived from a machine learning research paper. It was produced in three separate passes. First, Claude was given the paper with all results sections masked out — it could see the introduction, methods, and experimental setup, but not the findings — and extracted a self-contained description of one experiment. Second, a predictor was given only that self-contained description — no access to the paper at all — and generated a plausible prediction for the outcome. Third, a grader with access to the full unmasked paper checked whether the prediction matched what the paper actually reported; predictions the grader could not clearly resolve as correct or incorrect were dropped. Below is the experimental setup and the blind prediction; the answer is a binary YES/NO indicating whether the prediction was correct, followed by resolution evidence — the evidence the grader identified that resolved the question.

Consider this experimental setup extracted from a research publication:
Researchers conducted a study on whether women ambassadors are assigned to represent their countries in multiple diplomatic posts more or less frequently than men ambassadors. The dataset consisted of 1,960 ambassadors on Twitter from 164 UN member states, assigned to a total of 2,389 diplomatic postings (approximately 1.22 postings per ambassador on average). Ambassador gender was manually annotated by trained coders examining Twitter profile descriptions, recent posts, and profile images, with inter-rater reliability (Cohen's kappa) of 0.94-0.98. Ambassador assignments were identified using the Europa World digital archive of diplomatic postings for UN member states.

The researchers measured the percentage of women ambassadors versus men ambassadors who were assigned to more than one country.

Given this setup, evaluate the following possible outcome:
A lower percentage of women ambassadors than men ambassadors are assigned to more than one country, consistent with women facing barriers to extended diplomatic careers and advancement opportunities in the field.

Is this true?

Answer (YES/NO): NO